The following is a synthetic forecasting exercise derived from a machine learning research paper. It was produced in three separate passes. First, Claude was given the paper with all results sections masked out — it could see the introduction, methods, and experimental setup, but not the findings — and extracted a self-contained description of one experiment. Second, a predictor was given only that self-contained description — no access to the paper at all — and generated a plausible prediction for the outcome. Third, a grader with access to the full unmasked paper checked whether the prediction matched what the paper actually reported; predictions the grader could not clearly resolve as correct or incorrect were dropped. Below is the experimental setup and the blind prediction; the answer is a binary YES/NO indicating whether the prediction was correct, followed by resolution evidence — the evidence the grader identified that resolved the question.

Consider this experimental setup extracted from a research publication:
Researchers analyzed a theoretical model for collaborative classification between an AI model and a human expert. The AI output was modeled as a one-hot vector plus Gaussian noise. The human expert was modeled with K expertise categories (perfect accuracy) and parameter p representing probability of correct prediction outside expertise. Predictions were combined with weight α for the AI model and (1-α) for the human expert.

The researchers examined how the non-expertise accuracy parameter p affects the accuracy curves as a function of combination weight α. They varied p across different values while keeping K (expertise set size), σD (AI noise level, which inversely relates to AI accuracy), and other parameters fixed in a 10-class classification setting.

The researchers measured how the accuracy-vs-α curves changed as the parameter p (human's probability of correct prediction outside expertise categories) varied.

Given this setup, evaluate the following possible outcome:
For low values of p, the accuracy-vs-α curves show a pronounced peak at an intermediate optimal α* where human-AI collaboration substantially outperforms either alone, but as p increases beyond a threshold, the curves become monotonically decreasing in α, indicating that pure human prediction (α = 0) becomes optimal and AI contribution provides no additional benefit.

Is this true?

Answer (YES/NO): NO